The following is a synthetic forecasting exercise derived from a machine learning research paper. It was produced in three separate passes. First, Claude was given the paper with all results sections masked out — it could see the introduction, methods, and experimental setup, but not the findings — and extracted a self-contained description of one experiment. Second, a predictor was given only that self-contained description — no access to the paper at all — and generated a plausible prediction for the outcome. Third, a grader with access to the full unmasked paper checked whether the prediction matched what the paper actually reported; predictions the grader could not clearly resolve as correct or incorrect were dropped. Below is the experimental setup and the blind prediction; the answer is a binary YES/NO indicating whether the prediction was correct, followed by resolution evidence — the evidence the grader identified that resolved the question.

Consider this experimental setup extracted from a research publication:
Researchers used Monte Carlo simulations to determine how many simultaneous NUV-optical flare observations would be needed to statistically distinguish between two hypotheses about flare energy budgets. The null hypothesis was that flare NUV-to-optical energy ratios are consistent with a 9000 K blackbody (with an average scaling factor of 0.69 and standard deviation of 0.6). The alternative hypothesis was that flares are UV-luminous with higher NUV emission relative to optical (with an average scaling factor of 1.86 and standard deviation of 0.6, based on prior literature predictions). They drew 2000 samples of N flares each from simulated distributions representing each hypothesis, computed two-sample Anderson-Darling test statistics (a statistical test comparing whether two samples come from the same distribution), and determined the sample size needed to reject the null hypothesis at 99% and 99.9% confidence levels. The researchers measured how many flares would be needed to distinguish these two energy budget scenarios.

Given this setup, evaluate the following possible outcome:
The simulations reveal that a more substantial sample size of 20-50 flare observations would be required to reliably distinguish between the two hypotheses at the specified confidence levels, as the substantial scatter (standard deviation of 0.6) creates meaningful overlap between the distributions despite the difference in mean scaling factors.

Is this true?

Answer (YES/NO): NO